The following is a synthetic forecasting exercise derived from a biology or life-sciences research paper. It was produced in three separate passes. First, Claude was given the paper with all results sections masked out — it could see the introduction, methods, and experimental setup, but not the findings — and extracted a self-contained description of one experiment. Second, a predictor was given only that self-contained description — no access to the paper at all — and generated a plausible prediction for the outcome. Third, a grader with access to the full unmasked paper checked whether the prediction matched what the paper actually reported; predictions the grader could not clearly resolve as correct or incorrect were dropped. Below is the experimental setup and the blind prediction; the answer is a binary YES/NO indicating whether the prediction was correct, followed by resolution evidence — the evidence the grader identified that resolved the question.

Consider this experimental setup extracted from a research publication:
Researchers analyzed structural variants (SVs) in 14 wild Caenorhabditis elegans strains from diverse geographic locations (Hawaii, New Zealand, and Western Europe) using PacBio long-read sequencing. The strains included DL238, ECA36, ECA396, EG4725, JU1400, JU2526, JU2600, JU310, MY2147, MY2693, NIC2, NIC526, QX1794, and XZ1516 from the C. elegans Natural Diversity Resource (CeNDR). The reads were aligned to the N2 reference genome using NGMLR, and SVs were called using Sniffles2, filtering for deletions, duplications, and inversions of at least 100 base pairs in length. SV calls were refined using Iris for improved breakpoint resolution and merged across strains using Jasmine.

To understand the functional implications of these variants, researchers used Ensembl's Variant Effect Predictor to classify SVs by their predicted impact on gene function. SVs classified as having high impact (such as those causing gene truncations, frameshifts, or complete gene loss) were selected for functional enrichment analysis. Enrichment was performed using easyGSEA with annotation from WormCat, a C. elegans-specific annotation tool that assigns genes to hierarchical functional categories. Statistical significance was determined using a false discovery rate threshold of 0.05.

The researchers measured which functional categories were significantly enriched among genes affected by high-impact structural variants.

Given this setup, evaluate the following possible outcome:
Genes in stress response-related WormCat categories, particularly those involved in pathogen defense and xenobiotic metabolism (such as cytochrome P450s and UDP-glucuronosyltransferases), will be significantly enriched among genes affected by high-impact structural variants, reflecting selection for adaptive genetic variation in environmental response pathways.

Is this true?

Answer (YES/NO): YES